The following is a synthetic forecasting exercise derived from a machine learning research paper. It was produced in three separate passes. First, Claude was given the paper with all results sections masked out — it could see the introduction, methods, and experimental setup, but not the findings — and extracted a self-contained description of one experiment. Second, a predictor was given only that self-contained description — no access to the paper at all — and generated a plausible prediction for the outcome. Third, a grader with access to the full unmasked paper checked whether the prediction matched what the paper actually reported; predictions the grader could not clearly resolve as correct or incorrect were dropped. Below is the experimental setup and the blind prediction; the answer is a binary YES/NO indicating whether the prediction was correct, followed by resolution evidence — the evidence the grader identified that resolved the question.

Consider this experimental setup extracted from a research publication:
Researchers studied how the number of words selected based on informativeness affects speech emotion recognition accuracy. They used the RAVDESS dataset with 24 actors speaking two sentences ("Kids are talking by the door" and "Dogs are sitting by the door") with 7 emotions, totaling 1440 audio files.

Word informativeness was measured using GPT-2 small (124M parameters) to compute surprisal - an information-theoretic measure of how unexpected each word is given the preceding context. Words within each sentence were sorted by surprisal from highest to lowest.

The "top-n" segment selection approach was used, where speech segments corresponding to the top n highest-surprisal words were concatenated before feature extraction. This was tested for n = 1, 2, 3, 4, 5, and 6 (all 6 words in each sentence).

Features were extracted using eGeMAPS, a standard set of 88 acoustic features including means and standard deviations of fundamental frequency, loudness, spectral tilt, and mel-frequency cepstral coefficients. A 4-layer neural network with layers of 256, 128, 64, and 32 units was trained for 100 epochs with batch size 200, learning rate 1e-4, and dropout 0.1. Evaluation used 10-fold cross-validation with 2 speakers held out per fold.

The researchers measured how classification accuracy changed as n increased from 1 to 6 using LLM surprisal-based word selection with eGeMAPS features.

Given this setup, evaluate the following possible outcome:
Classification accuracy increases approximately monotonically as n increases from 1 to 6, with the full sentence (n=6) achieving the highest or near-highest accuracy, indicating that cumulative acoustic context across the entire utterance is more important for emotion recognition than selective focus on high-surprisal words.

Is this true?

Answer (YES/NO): NO